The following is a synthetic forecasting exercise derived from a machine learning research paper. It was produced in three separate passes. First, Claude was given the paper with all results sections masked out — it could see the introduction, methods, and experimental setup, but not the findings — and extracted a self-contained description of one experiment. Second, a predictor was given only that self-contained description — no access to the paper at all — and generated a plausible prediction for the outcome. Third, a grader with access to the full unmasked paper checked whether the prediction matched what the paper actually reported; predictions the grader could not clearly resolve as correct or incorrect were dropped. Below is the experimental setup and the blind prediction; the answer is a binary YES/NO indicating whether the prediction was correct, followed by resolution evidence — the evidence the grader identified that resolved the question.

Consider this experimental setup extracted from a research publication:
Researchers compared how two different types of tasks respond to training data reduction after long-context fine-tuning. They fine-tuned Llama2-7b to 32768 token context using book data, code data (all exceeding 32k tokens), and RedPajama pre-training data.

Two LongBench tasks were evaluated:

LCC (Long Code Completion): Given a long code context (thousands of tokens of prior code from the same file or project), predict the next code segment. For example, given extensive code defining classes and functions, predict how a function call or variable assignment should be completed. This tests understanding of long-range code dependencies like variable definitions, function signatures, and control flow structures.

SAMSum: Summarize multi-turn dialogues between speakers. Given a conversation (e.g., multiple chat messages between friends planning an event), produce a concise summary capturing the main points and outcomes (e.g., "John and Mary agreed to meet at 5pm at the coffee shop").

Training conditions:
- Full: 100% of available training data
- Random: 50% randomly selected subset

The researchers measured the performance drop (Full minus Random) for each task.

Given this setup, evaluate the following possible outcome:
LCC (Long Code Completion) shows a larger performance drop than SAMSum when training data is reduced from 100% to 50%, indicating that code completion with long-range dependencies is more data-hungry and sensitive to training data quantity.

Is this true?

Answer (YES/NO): YES